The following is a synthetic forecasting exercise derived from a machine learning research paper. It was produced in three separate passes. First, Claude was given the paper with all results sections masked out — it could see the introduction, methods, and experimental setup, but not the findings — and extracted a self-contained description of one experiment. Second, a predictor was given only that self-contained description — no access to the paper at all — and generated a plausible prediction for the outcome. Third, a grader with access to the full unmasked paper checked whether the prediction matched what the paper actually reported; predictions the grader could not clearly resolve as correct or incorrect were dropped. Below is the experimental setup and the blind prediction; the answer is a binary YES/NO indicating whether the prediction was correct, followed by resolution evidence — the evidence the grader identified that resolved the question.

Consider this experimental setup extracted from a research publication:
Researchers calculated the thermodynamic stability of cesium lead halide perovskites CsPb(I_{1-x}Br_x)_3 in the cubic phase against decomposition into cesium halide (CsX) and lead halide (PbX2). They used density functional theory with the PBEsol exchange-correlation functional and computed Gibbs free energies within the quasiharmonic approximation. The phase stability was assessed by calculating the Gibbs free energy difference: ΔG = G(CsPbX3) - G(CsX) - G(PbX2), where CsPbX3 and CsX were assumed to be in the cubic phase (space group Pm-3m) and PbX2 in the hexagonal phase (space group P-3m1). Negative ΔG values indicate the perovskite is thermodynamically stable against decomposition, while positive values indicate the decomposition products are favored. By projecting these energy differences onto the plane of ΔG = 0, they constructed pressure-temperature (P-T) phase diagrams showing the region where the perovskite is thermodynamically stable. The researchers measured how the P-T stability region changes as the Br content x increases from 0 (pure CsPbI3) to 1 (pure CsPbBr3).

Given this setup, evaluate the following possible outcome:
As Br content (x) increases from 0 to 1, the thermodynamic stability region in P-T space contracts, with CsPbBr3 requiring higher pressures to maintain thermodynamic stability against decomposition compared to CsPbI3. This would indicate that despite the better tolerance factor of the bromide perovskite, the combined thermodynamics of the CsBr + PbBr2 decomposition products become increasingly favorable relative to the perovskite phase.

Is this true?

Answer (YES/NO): NO